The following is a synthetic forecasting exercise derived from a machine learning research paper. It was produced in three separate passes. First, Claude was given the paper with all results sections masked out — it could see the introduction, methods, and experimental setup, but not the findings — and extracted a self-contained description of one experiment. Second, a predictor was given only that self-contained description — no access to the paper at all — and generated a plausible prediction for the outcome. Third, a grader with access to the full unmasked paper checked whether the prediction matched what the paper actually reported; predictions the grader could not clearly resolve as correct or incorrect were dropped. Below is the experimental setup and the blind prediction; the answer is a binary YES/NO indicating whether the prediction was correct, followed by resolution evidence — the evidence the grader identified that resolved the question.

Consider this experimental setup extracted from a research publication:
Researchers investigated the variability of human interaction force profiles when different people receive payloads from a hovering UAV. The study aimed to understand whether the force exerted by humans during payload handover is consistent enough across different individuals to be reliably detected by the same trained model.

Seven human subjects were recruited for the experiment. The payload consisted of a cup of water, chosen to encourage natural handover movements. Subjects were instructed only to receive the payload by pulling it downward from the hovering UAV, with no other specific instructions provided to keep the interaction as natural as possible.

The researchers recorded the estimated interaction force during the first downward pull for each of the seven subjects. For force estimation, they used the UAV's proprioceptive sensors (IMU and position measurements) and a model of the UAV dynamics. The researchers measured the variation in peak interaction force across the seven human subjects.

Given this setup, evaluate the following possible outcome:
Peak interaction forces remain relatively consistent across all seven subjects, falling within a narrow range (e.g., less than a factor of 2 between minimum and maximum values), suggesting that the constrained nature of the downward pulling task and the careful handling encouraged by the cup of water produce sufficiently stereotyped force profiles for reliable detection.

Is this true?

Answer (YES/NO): YES